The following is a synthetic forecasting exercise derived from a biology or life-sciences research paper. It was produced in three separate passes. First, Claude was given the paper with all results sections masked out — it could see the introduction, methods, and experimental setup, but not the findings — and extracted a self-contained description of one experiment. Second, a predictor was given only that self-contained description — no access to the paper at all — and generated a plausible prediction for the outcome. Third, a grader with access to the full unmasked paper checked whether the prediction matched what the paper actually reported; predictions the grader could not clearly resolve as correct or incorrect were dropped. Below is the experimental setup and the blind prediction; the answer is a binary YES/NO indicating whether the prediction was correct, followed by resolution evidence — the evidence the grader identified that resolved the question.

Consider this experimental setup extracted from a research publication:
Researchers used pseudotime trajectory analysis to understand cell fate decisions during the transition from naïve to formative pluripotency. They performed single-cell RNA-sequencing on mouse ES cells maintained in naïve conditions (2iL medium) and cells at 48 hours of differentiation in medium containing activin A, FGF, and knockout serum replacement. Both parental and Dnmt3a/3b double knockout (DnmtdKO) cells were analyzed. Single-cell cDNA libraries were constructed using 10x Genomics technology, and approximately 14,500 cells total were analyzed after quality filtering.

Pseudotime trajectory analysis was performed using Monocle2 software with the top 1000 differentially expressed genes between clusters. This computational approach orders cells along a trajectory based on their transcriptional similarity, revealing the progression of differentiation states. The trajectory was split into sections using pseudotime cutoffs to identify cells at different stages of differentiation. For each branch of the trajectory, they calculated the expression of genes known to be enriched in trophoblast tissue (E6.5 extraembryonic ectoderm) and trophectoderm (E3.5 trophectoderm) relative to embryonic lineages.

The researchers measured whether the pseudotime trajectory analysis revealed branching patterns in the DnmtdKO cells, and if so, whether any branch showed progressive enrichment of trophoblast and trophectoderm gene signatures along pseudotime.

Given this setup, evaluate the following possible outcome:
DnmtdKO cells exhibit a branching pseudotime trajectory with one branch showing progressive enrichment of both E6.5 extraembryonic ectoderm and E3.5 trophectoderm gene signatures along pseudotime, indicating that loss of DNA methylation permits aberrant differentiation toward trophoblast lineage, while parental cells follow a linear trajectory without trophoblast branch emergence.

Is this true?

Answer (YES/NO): NO